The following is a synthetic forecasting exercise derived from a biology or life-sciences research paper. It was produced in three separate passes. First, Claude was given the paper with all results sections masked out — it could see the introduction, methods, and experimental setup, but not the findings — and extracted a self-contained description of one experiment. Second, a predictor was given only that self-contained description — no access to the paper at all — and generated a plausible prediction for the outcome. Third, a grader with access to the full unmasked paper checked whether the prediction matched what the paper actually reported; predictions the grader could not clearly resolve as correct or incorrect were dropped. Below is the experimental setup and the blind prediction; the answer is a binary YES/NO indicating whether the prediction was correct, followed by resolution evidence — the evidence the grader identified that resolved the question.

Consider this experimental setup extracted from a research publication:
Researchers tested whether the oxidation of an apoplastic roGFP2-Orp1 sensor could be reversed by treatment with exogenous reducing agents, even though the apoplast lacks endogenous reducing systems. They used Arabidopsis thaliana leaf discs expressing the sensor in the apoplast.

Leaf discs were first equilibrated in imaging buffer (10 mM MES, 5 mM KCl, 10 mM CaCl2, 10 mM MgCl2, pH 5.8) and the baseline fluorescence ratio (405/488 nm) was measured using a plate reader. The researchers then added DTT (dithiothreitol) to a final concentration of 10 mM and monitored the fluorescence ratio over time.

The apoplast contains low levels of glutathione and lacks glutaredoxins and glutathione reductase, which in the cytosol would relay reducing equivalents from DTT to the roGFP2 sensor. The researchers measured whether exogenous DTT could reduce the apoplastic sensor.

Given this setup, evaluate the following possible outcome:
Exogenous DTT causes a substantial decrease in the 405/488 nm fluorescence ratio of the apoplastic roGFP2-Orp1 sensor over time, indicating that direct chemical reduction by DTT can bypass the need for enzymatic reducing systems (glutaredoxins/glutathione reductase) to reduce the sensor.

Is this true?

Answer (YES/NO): YES